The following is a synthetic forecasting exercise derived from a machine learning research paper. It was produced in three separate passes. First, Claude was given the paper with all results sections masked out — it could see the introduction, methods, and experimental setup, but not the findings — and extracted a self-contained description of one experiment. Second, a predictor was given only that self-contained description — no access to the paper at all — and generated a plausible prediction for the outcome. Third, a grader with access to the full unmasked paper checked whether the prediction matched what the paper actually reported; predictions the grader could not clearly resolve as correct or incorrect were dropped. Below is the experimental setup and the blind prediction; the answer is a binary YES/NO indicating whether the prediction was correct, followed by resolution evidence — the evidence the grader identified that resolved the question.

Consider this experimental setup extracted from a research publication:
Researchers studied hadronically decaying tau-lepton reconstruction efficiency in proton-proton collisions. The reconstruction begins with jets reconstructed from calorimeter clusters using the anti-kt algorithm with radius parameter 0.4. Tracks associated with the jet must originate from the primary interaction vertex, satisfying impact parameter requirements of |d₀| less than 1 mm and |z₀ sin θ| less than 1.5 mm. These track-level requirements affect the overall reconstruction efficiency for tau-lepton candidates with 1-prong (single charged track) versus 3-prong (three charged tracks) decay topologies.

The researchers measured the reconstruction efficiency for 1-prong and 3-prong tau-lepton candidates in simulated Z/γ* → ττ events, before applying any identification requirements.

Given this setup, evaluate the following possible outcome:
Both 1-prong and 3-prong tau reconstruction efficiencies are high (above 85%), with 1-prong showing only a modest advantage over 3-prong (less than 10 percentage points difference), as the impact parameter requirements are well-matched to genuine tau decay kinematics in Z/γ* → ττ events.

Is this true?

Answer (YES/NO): NO